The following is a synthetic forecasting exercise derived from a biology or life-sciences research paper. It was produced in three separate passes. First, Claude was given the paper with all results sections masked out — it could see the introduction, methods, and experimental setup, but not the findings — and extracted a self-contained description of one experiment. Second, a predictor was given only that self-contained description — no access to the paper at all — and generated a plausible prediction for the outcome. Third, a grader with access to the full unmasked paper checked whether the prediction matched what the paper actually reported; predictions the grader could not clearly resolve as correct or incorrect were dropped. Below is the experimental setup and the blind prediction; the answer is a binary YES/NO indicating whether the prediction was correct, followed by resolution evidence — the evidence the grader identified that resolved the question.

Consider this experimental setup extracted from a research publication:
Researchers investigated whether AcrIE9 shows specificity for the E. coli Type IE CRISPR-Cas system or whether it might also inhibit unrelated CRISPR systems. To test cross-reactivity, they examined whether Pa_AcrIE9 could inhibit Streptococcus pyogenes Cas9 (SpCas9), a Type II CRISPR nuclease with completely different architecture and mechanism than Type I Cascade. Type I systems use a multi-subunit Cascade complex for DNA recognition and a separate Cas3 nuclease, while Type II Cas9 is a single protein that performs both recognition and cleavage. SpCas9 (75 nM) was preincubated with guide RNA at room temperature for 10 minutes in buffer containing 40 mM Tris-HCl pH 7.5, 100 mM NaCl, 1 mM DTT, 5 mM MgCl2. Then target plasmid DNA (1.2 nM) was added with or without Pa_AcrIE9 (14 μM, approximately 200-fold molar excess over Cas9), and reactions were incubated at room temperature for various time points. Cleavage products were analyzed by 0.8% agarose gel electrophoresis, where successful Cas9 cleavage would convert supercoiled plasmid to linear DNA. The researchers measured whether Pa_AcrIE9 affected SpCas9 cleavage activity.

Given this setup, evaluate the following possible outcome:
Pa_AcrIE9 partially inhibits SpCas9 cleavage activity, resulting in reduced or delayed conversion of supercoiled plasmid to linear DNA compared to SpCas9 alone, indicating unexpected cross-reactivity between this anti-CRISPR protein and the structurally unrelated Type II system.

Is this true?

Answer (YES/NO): NO